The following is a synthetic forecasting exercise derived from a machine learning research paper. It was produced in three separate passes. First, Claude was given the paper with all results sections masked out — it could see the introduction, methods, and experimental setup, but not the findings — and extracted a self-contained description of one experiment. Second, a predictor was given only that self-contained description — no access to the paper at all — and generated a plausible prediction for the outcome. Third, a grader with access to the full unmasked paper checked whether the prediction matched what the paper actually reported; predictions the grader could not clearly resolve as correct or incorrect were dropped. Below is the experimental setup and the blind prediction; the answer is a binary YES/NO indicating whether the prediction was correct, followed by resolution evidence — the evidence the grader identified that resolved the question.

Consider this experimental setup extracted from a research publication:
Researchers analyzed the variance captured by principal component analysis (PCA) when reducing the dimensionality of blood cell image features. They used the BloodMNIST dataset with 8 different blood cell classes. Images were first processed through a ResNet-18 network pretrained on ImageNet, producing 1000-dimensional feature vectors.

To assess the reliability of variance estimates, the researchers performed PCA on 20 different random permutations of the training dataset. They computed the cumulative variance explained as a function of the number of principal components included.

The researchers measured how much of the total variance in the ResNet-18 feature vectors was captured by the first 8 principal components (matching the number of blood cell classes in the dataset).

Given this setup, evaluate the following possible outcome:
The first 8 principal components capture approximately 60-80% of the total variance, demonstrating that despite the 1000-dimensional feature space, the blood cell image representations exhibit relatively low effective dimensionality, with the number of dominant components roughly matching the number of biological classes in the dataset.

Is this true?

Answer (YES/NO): NO